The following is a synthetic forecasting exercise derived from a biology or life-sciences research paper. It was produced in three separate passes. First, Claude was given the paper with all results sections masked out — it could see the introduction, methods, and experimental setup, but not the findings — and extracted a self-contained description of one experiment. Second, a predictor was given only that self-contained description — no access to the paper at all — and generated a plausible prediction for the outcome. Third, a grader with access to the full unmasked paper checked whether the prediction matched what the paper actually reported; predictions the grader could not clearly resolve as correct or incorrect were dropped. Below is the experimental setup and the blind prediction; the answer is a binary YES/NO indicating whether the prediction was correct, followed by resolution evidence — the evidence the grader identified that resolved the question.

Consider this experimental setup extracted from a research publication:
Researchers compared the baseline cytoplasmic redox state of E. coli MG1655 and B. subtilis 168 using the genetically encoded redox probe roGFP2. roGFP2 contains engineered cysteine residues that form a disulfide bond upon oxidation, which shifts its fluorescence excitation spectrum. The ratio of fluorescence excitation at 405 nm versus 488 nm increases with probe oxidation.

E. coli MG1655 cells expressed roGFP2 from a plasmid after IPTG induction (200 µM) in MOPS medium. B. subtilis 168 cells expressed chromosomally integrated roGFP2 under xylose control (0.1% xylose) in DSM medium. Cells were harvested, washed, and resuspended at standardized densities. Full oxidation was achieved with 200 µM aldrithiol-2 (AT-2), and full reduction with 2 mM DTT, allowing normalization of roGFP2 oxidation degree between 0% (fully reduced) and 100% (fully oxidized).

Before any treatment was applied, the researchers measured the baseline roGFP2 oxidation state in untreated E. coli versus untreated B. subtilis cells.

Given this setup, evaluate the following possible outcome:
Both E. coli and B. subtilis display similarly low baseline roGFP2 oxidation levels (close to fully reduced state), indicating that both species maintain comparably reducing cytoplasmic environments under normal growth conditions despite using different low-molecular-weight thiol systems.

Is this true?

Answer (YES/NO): YES